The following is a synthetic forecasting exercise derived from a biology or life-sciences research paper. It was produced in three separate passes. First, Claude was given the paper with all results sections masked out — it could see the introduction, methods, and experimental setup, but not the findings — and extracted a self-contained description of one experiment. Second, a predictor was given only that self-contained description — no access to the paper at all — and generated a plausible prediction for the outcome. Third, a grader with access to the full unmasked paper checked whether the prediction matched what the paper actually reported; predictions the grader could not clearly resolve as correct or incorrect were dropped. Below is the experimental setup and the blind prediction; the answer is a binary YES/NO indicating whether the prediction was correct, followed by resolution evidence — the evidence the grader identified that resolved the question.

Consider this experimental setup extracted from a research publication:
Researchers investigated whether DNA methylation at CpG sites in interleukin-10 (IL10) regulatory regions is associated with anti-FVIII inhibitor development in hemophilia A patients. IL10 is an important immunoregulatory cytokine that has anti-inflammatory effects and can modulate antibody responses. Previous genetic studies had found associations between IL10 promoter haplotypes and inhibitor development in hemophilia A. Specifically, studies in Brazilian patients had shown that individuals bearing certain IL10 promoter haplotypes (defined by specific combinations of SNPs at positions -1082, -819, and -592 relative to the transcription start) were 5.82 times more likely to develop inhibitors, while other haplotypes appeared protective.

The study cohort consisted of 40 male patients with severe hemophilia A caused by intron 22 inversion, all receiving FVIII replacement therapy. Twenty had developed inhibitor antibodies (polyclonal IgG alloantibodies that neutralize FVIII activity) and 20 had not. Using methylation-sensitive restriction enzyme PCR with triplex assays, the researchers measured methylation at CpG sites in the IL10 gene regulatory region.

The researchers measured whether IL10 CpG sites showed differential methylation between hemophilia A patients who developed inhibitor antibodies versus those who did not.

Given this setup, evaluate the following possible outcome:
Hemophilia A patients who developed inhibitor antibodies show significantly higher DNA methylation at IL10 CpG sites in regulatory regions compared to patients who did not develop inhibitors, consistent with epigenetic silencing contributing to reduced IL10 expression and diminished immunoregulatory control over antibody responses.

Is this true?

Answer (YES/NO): NO